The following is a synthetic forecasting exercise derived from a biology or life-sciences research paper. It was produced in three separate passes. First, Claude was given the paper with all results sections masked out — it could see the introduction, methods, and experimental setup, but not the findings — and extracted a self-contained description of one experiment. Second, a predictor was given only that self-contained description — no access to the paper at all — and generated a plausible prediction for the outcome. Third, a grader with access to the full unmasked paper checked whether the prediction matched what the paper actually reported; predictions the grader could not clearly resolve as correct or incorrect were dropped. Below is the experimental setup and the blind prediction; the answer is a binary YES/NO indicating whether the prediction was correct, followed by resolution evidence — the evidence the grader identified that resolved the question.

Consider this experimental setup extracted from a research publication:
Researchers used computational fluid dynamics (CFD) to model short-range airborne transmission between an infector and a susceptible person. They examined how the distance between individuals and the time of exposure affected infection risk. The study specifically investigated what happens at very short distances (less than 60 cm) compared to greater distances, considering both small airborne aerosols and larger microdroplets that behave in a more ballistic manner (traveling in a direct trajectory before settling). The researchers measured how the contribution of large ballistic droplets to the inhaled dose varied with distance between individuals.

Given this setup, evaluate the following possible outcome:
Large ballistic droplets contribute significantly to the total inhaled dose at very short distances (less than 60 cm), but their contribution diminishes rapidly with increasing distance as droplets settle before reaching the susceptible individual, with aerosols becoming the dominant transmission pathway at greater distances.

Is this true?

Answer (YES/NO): YES